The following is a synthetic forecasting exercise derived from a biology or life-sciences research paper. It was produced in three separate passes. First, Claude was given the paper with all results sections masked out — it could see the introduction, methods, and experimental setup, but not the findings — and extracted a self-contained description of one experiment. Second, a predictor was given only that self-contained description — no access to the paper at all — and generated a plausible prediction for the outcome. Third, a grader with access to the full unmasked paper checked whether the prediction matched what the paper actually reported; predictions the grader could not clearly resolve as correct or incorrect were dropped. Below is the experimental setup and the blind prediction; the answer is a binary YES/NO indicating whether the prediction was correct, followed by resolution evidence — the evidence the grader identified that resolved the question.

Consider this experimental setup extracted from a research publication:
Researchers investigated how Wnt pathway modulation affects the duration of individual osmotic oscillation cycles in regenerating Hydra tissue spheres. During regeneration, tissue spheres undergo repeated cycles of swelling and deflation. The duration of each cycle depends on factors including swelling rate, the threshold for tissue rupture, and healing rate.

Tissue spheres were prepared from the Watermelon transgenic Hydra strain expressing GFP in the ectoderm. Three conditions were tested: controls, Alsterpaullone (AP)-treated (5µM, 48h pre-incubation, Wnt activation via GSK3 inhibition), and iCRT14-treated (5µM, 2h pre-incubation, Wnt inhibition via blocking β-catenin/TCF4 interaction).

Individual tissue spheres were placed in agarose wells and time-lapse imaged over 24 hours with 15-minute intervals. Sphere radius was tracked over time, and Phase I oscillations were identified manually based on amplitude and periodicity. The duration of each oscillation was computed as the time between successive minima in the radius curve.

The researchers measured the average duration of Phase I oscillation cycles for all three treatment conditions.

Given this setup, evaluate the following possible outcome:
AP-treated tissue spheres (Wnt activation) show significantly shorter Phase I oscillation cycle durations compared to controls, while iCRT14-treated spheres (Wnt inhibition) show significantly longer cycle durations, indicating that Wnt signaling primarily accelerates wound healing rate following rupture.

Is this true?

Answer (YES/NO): NO